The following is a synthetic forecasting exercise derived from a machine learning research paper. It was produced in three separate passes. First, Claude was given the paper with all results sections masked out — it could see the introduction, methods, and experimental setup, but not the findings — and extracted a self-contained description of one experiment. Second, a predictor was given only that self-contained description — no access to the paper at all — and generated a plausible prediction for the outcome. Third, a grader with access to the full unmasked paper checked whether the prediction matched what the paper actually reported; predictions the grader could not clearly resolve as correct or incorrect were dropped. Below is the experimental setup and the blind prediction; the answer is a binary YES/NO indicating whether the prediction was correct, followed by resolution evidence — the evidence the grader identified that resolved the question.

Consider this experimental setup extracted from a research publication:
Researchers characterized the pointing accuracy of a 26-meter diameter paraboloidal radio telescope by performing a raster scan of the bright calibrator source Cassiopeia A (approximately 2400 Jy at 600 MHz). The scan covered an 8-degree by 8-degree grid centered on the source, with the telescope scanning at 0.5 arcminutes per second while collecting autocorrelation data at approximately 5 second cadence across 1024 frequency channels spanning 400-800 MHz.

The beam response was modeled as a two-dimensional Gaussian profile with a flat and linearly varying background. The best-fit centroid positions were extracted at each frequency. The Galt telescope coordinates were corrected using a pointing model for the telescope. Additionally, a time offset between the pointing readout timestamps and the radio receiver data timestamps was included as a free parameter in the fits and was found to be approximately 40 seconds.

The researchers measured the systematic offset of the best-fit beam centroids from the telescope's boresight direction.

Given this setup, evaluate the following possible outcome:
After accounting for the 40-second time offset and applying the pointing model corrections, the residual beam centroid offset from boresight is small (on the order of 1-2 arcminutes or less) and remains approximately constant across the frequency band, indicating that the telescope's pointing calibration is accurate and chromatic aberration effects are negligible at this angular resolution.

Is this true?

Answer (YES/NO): NO